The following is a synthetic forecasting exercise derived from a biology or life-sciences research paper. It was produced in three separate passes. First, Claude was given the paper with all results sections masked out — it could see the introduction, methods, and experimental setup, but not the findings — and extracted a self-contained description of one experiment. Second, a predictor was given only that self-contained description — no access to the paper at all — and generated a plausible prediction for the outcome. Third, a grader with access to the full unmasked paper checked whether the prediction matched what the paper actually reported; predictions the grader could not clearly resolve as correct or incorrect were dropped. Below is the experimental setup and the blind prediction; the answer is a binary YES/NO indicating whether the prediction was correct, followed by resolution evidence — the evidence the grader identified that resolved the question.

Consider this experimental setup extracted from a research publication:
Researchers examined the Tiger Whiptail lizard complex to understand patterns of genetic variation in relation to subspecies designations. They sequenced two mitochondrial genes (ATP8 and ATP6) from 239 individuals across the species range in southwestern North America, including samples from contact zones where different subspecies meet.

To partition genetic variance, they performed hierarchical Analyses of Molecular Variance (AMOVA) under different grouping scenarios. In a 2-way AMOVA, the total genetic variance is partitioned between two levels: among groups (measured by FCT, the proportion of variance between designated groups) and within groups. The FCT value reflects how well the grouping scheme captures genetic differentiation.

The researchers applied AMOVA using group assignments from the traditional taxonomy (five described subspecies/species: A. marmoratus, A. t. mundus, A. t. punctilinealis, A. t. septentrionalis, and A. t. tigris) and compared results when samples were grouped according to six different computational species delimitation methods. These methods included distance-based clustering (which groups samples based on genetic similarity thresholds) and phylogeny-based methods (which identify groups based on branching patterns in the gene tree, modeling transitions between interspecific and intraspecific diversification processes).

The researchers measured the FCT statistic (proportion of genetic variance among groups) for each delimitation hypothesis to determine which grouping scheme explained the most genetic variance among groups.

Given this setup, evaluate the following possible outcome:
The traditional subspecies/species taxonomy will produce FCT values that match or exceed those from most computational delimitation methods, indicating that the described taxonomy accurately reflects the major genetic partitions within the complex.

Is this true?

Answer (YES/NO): NO